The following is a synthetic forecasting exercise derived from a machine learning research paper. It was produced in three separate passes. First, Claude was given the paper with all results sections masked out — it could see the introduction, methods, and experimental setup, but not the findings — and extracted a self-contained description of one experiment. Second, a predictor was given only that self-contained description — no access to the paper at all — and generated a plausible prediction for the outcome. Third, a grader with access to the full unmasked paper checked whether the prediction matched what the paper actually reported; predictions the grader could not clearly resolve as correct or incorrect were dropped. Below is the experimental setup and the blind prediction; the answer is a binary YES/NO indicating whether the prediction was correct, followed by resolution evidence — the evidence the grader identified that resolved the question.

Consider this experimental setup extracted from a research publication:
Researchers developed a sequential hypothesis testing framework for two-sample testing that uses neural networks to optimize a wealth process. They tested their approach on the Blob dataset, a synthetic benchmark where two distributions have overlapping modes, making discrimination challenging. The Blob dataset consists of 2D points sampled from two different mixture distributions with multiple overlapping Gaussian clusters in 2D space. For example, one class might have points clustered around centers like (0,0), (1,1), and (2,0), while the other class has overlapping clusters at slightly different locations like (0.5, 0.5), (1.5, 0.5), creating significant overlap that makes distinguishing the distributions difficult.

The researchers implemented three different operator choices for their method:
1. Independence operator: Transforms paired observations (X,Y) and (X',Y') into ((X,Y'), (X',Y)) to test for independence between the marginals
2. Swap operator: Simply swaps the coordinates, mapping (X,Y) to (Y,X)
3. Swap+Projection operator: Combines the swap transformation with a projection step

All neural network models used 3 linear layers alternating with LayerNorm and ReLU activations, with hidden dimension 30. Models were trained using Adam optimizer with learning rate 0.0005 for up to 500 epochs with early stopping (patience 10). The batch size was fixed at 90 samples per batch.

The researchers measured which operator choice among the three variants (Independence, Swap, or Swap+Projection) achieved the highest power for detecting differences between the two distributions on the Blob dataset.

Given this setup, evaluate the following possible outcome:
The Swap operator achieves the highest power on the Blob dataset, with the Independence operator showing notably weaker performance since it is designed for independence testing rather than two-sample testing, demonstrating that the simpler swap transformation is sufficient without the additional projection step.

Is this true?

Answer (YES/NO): NO